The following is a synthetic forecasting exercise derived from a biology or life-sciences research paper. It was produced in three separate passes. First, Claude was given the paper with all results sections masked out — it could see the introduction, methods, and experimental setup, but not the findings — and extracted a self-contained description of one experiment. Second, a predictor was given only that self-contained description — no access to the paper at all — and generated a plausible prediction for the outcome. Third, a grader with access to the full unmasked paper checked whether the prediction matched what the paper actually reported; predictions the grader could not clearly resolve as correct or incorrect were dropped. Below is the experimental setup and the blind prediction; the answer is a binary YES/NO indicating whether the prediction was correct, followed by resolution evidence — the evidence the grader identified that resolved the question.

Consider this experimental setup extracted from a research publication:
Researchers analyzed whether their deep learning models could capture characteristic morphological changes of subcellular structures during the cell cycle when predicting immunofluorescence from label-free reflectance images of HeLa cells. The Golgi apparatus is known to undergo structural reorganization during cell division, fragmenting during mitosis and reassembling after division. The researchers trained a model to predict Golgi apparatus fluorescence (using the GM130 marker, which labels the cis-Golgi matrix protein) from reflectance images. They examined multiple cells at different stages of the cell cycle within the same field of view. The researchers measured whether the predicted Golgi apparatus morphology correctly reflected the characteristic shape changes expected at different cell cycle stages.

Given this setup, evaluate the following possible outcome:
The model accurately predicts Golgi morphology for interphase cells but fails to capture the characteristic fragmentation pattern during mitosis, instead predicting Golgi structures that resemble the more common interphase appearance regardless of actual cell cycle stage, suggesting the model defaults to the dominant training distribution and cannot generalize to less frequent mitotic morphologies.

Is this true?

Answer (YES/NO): NO